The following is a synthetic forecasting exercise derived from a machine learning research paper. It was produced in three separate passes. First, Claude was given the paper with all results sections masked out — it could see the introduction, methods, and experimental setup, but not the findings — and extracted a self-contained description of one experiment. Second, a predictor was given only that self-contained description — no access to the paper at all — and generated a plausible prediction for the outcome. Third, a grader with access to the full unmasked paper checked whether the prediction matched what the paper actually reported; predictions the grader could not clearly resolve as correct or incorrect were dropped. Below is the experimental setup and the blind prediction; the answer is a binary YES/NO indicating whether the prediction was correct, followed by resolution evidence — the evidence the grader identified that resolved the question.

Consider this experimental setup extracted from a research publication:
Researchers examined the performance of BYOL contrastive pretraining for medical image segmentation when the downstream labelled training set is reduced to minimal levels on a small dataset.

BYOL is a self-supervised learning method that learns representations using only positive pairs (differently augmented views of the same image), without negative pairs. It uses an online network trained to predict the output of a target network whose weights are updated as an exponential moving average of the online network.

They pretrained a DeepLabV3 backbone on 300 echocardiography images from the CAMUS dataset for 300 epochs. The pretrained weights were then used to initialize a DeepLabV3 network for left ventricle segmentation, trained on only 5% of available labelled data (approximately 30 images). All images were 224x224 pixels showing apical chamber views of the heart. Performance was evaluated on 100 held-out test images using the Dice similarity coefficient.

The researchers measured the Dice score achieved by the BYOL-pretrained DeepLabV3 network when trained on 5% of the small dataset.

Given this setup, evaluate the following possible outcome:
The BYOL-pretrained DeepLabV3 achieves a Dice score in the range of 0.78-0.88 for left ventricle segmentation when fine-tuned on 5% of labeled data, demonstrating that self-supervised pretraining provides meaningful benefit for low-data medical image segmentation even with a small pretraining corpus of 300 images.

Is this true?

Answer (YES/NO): NO